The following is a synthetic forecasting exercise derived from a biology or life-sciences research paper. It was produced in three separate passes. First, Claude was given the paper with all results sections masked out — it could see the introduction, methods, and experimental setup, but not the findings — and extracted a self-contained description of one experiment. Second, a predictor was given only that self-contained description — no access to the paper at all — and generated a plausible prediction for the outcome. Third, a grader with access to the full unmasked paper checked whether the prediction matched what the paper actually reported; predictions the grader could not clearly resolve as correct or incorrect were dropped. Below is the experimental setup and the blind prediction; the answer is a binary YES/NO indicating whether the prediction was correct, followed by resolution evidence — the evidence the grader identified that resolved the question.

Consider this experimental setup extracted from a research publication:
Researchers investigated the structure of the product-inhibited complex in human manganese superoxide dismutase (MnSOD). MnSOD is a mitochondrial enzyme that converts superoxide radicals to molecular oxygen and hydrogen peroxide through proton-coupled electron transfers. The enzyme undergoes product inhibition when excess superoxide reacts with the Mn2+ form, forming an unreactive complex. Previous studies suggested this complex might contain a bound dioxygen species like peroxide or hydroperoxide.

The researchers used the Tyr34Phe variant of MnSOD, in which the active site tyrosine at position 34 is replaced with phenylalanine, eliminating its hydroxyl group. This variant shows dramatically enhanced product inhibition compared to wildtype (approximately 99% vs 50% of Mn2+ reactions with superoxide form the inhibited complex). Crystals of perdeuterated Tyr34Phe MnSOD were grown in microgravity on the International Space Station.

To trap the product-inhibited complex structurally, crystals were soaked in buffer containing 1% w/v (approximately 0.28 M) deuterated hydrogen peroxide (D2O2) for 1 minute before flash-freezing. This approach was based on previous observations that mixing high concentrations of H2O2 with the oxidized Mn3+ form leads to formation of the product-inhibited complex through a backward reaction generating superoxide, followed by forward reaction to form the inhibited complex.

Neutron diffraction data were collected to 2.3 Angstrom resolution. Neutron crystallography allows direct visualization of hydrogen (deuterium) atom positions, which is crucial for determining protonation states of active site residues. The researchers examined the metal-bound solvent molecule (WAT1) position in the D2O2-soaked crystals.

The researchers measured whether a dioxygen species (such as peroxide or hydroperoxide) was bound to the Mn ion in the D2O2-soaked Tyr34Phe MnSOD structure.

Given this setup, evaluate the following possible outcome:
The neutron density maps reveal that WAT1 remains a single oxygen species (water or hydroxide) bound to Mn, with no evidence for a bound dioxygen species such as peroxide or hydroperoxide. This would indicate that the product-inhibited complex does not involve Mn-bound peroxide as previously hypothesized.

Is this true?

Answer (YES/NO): NO